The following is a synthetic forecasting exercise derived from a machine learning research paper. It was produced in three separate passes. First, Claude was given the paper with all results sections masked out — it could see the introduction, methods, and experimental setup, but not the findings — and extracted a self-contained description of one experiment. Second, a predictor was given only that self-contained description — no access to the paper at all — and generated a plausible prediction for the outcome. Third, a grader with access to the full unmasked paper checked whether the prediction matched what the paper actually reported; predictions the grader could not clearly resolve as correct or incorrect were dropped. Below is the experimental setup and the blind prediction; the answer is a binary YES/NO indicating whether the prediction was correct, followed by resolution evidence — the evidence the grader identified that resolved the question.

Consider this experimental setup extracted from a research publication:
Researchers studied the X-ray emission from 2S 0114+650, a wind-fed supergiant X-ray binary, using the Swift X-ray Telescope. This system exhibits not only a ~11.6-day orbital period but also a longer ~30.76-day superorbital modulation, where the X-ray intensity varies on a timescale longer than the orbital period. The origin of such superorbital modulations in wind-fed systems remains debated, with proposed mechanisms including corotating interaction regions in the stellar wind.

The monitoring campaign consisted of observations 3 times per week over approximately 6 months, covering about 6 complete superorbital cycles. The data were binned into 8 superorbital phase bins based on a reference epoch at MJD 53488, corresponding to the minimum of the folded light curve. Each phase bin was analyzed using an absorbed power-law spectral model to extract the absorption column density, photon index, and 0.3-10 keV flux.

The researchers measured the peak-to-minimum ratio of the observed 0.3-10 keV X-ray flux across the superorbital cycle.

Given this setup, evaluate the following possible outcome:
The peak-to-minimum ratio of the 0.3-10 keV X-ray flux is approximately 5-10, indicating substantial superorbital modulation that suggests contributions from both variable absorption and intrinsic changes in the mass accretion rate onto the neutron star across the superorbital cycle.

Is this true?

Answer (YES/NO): YES